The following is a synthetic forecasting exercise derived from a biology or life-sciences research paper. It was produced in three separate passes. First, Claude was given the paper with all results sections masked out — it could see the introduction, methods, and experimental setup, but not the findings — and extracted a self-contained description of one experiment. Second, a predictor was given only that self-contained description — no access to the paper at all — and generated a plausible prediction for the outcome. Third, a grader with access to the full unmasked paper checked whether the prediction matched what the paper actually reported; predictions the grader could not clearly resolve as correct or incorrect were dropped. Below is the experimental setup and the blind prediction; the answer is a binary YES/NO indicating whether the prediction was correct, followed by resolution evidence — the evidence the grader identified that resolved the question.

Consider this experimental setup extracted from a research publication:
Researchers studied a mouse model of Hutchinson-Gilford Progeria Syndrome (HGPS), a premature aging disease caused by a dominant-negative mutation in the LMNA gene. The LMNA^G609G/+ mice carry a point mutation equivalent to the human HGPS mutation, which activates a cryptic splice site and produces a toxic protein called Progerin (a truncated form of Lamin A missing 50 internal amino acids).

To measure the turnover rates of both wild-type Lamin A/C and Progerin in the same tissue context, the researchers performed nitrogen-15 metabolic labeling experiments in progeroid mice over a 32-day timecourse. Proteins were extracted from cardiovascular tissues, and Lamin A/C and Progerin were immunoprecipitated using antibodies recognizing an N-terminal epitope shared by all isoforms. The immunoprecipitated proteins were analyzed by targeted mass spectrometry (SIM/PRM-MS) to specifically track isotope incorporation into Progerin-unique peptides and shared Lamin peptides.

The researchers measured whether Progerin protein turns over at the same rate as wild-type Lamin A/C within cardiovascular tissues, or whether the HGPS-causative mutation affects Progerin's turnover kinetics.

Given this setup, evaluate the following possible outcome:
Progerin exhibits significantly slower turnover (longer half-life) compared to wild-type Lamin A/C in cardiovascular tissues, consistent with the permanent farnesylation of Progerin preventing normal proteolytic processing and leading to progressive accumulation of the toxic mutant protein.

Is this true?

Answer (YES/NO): YES